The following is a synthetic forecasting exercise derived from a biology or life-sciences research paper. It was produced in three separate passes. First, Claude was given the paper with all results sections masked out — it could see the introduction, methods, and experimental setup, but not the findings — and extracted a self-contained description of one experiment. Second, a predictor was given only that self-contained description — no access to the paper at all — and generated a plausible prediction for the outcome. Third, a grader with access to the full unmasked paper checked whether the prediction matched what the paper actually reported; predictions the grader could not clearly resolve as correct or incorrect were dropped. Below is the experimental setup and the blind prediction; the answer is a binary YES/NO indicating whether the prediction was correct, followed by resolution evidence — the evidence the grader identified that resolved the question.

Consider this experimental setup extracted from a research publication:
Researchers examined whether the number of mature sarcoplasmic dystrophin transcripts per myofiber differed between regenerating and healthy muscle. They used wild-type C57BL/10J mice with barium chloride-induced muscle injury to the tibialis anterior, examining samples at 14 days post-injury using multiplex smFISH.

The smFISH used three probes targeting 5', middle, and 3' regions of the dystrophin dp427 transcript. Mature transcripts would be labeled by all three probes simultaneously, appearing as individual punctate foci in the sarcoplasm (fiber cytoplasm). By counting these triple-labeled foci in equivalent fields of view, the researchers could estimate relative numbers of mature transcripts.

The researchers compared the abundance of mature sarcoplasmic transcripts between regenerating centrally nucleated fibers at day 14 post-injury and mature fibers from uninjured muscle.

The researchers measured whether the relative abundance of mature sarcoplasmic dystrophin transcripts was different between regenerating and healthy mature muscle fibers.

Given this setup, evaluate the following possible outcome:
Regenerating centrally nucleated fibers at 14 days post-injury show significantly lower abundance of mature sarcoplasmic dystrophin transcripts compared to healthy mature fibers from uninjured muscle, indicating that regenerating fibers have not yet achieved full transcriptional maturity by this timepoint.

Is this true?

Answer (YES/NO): NO